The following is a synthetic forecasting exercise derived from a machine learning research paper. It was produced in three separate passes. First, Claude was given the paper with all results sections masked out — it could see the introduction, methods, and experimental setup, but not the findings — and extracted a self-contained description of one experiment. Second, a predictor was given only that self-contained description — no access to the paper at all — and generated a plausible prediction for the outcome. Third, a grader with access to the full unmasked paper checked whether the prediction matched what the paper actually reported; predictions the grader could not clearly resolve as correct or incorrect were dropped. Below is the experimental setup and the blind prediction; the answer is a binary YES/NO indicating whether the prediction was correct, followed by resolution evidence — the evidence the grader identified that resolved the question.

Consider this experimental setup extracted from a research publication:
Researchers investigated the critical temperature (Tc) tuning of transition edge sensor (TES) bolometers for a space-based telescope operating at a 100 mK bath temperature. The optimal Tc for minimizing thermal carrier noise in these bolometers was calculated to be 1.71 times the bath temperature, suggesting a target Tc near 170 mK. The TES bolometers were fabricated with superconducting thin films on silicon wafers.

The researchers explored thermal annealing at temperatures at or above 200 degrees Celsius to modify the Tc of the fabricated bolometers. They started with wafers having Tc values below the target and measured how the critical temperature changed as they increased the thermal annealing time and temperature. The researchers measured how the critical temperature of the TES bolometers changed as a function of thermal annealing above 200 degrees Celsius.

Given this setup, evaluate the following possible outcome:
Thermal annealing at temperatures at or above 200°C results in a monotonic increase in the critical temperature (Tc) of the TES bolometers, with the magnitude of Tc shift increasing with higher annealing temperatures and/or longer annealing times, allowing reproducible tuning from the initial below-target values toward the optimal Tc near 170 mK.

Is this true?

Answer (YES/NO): YES